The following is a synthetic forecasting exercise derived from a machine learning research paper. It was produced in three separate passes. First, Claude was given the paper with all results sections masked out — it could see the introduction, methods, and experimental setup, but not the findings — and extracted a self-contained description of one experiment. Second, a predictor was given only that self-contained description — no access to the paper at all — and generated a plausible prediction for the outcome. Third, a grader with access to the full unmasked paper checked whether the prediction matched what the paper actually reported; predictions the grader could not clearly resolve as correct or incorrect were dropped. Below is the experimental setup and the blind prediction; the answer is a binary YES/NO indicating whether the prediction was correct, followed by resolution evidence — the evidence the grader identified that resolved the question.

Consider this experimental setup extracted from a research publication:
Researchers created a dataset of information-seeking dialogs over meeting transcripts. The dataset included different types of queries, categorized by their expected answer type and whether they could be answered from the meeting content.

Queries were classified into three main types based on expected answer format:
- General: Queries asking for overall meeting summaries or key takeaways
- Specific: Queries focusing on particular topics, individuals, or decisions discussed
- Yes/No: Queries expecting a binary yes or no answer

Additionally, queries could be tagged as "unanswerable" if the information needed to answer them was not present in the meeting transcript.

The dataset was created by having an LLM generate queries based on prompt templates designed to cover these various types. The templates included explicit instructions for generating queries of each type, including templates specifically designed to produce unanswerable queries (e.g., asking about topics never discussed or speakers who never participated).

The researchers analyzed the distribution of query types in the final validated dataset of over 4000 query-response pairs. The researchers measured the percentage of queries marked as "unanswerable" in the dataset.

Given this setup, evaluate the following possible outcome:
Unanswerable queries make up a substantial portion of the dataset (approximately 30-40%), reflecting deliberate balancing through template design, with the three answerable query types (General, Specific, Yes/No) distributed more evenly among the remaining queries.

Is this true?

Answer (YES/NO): NO